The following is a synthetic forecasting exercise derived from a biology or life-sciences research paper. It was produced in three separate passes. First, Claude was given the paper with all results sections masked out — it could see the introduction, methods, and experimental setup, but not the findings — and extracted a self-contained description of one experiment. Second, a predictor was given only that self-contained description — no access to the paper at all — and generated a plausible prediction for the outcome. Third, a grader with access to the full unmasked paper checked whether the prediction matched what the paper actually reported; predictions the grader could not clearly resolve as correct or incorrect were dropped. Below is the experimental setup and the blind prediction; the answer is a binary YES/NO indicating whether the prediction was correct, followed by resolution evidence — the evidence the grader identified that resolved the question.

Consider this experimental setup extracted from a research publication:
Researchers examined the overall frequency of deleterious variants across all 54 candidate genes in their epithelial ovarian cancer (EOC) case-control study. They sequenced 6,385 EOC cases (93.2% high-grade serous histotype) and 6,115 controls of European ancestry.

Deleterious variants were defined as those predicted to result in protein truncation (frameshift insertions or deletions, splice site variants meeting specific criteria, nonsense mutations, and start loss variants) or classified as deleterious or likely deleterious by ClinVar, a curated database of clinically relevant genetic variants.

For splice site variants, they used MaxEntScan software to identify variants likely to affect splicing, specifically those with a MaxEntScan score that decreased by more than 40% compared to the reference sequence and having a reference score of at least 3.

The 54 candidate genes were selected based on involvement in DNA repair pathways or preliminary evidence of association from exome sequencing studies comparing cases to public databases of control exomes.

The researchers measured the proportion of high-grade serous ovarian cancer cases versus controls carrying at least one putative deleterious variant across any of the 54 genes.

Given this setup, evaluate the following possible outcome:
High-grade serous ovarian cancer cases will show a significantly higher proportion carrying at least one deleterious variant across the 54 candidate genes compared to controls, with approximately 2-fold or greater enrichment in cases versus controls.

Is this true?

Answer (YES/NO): NO